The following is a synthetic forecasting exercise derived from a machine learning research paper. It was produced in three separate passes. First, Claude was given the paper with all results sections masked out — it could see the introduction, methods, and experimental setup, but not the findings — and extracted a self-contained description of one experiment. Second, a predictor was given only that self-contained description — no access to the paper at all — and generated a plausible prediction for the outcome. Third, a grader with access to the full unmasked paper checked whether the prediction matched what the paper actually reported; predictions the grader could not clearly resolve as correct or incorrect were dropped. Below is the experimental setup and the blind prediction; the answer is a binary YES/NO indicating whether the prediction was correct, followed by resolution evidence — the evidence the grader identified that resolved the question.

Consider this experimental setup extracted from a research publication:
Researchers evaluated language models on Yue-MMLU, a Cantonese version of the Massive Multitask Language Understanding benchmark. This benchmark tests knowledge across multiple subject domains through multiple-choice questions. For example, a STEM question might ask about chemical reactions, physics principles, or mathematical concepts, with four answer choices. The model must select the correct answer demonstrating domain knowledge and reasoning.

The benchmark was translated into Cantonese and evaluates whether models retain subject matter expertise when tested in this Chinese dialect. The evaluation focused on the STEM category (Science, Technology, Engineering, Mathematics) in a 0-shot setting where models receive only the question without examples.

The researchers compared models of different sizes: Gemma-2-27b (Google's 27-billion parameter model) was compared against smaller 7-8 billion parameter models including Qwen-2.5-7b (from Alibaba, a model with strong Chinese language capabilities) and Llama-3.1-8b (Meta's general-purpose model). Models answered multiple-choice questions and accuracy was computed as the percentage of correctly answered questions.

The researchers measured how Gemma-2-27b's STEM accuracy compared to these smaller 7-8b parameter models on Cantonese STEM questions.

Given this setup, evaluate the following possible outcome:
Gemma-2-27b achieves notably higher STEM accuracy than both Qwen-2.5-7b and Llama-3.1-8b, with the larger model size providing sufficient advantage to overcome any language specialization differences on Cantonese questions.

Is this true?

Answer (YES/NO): NO